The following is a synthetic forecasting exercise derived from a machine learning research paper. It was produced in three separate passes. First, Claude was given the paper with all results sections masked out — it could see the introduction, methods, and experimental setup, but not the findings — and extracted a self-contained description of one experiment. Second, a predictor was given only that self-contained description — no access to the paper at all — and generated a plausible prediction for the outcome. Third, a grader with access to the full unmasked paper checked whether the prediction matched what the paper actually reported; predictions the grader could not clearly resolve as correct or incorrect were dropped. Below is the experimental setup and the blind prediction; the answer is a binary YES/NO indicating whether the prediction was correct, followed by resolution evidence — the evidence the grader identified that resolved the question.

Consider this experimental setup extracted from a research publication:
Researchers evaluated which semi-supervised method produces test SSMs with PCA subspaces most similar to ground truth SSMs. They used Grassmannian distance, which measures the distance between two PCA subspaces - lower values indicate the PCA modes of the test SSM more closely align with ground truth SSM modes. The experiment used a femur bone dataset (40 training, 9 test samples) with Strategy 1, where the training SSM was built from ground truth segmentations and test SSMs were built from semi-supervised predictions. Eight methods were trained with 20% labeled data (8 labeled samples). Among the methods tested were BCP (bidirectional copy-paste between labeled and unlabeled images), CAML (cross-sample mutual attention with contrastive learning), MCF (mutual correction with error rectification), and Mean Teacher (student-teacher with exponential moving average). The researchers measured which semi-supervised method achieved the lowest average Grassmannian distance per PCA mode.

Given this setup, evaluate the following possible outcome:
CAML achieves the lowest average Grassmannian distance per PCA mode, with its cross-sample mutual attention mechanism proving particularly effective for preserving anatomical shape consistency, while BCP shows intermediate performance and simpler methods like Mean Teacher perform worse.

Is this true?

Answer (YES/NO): NO